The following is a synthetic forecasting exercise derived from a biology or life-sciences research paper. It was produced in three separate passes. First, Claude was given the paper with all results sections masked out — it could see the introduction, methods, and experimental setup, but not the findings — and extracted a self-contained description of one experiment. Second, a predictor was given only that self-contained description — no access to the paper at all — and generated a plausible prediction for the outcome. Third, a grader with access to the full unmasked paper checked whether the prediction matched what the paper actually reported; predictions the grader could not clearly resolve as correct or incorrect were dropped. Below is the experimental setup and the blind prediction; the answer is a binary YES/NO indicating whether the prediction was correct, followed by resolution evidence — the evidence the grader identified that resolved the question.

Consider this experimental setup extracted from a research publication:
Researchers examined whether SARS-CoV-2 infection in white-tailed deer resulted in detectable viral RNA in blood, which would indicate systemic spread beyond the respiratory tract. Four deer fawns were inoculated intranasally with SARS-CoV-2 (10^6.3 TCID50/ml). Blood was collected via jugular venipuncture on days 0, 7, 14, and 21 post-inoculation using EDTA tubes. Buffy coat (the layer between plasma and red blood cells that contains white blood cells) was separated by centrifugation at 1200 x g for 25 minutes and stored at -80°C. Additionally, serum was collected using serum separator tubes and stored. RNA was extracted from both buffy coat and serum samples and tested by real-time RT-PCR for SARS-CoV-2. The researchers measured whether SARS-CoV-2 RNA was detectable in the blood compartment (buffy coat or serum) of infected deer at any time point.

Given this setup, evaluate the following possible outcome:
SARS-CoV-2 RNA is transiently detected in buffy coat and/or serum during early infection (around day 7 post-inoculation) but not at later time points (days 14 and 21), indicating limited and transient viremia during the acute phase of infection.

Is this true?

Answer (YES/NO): NO